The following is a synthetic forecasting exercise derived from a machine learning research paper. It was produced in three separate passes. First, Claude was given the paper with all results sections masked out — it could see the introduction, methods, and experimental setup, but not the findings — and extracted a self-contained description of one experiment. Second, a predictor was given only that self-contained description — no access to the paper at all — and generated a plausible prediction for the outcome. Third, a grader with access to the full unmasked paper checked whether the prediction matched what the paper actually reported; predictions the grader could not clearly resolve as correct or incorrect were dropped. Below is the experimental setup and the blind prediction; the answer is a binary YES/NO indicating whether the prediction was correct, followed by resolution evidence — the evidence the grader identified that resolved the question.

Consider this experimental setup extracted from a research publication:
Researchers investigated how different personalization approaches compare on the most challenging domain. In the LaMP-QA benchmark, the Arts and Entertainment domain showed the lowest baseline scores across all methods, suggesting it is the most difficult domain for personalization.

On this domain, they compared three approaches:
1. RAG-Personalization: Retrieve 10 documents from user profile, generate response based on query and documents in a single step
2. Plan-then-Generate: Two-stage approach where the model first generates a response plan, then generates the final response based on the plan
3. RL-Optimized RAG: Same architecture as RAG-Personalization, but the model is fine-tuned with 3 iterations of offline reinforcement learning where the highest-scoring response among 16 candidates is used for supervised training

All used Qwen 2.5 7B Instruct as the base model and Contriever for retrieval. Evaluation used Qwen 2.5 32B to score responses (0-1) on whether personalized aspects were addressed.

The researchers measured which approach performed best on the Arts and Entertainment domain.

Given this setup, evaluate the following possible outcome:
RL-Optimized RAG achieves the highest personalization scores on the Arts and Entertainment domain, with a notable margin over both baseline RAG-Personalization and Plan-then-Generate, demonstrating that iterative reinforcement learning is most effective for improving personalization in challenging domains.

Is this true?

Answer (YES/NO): NO